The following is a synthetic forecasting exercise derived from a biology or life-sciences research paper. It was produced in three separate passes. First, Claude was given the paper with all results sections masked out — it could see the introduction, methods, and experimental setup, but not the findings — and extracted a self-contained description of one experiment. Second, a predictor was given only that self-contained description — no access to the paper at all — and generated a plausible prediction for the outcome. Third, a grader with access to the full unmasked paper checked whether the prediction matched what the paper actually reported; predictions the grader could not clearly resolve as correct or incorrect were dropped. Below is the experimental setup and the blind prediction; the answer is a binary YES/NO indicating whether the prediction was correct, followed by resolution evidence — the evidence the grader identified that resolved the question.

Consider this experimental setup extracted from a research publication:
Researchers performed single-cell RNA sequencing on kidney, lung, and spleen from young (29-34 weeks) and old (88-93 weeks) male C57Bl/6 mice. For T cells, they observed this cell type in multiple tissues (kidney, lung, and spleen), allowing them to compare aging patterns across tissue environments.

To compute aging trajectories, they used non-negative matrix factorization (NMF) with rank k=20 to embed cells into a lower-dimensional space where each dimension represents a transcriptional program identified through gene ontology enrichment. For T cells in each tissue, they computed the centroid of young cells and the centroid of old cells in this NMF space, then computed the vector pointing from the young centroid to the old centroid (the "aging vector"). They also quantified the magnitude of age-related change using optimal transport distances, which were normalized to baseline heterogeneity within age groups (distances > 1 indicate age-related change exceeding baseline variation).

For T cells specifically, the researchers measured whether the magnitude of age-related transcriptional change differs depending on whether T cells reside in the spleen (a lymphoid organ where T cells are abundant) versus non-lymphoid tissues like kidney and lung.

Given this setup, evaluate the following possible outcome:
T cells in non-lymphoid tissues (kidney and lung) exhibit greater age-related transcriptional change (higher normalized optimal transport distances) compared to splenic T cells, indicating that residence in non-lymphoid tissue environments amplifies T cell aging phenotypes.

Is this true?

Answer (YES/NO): NO